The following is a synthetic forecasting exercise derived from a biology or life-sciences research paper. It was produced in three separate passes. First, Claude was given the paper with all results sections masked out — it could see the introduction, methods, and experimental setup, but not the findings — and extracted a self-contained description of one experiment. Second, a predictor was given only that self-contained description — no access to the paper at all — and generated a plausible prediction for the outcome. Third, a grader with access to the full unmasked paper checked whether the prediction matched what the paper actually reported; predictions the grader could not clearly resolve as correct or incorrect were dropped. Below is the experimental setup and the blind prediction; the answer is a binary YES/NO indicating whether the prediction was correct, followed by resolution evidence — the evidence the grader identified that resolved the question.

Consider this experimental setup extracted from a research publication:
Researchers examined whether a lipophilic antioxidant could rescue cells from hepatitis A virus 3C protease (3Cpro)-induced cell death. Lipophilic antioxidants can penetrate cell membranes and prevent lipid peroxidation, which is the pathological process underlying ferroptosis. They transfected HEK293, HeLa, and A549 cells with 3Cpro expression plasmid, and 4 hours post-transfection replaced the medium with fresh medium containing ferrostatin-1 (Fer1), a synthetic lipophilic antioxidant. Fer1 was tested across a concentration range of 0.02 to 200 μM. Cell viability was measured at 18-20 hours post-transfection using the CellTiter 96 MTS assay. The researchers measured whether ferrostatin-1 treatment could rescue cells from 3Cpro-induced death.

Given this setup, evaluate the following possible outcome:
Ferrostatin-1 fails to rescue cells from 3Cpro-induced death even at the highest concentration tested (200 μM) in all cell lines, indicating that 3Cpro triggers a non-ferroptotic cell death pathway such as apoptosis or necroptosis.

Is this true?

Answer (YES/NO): NO